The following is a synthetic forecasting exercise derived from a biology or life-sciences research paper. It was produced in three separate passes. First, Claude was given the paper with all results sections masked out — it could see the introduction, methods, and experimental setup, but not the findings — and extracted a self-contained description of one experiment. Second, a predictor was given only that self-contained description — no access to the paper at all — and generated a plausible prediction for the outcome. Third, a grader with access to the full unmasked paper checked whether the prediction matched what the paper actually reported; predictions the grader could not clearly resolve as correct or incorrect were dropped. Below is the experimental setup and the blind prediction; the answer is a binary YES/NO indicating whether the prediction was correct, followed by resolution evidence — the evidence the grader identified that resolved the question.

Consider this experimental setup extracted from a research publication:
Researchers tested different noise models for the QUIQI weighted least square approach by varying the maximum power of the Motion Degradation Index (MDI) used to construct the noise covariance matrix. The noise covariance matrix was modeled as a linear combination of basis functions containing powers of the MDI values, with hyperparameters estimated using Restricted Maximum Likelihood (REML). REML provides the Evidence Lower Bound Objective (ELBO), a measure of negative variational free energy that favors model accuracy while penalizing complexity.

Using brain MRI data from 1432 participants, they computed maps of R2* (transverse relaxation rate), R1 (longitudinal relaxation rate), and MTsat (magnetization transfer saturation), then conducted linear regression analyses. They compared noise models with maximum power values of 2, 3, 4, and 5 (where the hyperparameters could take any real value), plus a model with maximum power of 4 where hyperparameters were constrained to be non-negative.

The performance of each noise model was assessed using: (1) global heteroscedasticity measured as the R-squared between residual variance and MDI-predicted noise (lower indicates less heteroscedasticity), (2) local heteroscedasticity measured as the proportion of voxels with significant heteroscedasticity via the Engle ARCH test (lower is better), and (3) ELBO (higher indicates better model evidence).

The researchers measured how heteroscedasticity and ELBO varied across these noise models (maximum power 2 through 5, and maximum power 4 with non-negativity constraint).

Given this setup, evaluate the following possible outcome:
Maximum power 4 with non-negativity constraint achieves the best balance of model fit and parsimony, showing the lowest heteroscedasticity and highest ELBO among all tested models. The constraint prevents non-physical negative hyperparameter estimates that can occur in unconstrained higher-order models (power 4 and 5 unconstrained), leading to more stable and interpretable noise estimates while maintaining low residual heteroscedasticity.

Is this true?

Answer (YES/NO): NO